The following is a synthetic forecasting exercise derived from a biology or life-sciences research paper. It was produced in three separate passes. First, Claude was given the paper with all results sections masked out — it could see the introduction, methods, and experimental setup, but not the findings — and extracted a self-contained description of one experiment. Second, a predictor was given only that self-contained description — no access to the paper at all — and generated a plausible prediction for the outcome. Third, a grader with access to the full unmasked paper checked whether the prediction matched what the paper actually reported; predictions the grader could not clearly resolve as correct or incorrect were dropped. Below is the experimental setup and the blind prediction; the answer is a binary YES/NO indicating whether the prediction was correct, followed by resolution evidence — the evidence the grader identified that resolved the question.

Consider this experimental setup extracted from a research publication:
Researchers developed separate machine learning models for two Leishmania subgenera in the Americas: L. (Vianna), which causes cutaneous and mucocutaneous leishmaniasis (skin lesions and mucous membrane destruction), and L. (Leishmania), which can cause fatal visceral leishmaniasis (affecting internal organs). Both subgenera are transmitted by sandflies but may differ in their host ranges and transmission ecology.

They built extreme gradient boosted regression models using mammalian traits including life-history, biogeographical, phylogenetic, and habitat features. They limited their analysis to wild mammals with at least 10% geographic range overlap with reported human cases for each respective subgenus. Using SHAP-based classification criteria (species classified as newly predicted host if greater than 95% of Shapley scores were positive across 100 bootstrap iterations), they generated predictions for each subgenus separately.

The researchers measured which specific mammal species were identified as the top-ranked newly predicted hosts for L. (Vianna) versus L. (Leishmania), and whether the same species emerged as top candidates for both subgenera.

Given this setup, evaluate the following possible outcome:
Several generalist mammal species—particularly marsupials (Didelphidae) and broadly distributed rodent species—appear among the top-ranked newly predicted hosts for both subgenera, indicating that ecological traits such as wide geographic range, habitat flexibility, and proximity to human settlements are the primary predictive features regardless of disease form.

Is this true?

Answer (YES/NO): NO